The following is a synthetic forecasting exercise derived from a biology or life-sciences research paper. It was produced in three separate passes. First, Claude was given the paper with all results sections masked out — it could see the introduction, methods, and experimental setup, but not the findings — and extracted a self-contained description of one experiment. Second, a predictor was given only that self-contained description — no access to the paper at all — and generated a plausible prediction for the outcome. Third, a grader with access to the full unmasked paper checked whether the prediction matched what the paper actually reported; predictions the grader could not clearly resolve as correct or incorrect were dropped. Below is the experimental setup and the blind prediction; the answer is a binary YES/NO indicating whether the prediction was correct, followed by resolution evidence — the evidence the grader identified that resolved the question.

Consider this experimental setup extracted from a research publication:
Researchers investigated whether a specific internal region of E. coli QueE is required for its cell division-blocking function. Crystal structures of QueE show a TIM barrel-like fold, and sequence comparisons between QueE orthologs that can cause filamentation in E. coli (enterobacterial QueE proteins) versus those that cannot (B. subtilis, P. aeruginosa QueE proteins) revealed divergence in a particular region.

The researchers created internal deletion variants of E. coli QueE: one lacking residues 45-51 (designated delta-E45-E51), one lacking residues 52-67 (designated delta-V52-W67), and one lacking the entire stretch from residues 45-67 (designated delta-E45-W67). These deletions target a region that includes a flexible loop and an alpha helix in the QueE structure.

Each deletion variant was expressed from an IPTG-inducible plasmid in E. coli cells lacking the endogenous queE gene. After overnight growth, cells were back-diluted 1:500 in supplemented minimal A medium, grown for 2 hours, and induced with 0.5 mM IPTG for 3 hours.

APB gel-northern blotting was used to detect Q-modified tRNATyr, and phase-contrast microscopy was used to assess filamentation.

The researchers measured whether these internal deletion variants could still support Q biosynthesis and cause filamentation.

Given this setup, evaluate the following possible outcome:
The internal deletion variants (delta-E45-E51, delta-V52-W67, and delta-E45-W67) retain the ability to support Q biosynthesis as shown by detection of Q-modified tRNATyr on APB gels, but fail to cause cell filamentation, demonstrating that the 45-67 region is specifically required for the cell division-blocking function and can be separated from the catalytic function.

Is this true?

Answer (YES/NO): YES